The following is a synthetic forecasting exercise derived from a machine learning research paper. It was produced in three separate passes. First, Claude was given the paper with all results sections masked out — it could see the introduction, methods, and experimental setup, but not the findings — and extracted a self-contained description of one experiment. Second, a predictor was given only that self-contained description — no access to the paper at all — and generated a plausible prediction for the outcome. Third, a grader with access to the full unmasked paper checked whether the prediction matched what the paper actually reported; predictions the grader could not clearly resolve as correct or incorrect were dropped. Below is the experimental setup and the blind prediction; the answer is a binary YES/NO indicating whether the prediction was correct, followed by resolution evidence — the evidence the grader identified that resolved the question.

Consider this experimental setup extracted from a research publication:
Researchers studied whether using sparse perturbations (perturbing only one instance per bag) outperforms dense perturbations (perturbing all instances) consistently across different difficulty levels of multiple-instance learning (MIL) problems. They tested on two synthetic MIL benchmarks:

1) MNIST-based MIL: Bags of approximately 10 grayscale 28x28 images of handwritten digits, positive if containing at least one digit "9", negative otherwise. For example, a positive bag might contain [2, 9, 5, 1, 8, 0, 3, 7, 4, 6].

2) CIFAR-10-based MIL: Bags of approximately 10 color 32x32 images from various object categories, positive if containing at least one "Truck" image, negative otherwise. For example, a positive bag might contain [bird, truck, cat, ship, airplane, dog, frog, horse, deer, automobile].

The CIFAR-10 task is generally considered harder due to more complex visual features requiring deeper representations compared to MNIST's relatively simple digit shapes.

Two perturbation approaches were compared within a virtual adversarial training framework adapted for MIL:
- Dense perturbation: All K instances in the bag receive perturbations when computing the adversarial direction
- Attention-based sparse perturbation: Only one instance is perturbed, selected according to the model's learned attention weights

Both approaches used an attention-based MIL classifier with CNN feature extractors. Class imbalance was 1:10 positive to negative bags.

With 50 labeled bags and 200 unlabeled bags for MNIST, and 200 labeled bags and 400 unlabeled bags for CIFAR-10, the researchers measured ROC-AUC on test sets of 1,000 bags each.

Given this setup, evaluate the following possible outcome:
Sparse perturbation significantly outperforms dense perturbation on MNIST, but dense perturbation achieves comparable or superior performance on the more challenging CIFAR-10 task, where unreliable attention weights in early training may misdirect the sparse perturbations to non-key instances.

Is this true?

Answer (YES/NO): NO